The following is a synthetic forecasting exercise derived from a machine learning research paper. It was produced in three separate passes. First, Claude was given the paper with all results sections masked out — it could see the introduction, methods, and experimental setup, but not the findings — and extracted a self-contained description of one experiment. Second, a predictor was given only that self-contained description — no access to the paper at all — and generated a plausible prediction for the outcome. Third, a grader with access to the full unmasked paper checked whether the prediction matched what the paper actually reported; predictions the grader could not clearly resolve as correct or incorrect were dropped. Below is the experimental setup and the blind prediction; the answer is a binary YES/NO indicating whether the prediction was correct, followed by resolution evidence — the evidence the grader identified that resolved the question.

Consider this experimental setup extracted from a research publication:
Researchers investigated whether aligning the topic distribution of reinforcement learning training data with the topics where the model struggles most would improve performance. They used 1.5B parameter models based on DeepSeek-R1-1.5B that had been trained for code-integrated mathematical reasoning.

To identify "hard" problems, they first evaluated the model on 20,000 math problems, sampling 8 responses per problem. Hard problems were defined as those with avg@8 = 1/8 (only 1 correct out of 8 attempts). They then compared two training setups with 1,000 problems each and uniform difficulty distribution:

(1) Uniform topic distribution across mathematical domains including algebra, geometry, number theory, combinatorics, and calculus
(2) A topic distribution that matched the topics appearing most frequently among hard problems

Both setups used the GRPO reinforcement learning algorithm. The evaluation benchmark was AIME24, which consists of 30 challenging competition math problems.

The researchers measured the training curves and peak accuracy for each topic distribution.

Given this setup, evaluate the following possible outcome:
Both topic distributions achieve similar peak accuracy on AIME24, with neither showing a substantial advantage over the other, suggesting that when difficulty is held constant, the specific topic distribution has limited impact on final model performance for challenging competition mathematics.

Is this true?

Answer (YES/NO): YES